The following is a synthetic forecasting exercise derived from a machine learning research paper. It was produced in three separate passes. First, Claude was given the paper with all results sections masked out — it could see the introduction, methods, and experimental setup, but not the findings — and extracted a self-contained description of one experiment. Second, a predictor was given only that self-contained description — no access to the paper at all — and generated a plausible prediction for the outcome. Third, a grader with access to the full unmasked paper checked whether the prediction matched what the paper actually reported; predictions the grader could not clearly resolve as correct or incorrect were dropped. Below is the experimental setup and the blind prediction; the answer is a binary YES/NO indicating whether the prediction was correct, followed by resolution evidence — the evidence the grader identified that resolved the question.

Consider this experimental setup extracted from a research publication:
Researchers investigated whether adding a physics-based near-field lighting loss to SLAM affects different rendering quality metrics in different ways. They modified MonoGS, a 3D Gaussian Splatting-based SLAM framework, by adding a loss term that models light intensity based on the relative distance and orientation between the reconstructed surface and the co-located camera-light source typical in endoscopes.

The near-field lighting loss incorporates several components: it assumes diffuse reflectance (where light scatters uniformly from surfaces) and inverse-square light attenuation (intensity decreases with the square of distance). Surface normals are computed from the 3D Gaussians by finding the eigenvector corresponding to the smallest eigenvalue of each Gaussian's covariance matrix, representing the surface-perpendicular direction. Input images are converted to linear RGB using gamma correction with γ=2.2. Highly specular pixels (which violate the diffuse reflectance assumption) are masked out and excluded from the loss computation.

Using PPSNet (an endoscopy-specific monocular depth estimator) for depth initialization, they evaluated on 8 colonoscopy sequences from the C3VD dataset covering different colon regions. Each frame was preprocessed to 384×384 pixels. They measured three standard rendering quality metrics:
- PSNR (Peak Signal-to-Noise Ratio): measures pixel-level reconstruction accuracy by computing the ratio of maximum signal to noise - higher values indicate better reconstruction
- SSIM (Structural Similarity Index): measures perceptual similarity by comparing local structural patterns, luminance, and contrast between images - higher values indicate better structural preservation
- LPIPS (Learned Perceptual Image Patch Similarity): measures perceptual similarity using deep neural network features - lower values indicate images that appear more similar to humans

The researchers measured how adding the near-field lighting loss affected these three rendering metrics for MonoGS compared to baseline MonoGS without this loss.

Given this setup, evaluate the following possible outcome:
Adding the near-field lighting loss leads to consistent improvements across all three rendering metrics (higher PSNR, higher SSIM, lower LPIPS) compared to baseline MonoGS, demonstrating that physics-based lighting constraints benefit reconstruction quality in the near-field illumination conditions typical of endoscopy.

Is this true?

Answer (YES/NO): NO